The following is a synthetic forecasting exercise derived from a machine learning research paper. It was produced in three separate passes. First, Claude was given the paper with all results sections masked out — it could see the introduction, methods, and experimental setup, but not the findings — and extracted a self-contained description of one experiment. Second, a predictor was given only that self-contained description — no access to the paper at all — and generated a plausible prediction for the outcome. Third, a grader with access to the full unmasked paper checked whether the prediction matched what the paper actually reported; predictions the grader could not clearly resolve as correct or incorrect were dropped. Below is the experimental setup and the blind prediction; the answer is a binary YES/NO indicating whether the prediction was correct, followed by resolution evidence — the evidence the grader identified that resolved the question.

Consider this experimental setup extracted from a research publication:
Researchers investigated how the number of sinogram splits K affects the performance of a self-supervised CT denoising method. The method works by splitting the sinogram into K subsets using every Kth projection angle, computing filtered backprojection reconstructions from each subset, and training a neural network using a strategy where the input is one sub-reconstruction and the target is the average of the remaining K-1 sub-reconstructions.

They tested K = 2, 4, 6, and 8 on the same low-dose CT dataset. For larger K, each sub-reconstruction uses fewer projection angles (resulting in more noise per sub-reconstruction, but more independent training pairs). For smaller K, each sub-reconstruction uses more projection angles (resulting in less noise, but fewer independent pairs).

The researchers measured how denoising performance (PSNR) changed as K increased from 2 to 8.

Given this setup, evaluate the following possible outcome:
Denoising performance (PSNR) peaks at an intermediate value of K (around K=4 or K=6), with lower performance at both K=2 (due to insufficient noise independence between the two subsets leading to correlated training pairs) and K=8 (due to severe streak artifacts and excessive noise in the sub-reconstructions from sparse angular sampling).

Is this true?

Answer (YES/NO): NO